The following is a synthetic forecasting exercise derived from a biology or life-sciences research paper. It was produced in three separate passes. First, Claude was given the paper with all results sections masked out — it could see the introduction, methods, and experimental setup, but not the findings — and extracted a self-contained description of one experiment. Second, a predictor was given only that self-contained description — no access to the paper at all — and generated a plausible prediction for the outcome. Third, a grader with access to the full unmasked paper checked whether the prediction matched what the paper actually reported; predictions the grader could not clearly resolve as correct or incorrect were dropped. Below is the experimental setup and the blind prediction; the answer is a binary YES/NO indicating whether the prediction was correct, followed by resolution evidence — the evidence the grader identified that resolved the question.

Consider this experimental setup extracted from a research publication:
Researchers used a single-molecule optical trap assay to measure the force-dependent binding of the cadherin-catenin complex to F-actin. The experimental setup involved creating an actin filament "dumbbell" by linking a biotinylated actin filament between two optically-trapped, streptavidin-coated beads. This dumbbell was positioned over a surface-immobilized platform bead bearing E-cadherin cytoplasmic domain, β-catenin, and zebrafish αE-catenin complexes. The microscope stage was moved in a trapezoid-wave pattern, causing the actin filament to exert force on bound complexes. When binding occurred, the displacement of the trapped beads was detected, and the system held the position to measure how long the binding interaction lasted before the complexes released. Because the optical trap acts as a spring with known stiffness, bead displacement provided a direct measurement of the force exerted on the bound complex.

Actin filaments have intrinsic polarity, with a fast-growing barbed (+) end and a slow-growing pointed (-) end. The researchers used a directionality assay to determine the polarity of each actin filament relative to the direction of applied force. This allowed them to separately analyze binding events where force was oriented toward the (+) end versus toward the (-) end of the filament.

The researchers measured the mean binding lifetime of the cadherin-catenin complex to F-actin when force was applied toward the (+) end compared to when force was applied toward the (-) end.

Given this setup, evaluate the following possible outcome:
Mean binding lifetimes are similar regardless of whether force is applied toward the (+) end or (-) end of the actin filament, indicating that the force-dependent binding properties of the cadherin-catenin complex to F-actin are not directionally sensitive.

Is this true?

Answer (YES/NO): NO